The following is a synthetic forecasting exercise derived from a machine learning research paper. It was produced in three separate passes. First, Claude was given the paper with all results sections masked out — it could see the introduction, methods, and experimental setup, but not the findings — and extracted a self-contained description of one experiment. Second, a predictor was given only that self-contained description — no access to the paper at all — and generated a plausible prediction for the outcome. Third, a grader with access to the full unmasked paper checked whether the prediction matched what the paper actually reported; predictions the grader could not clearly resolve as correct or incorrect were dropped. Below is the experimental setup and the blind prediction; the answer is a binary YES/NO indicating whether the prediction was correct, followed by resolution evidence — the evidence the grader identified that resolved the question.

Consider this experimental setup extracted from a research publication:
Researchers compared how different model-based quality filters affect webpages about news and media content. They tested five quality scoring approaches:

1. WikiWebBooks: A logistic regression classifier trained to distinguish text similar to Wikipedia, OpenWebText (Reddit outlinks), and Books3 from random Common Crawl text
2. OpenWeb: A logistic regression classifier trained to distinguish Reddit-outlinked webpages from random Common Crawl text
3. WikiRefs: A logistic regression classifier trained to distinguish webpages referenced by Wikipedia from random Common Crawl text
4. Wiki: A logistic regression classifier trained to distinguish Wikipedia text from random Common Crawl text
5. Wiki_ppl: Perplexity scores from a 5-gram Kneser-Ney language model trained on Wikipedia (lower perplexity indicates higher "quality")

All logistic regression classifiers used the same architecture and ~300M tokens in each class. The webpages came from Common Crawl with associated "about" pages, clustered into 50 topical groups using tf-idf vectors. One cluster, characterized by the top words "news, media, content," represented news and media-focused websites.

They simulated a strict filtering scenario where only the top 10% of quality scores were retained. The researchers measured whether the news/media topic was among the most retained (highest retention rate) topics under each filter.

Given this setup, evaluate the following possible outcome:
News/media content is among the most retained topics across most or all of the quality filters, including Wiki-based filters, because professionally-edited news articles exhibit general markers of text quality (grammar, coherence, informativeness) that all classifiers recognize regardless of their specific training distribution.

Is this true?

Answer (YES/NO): NO